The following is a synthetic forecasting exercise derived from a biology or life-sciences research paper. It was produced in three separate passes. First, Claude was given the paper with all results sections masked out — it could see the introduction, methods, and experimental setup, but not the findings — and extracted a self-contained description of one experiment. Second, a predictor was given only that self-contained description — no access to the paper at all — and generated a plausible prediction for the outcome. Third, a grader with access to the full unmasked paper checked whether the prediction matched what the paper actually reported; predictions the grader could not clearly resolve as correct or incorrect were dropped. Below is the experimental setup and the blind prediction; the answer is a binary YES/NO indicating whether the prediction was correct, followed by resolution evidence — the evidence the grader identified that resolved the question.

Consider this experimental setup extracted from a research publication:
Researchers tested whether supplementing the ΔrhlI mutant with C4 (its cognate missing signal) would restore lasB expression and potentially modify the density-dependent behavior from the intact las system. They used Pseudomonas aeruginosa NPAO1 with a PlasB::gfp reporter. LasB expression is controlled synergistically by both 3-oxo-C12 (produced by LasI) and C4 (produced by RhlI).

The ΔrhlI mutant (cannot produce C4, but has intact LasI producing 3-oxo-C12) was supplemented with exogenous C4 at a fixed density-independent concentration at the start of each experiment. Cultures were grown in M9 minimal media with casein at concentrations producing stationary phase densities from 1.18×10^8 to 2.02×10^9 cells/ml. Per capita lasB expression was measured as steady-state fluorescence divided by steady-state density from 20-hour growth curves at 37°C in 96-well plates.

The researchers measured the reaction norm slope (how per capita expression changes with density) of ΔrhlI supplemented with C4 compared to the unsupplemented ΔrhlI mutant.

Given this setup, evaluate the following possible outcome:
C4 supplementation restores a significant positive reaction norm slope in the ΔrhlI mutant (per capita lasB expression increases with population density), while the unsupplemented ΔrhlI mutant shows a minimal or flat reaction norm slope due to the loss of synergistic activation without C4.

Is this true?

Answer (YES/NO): NO